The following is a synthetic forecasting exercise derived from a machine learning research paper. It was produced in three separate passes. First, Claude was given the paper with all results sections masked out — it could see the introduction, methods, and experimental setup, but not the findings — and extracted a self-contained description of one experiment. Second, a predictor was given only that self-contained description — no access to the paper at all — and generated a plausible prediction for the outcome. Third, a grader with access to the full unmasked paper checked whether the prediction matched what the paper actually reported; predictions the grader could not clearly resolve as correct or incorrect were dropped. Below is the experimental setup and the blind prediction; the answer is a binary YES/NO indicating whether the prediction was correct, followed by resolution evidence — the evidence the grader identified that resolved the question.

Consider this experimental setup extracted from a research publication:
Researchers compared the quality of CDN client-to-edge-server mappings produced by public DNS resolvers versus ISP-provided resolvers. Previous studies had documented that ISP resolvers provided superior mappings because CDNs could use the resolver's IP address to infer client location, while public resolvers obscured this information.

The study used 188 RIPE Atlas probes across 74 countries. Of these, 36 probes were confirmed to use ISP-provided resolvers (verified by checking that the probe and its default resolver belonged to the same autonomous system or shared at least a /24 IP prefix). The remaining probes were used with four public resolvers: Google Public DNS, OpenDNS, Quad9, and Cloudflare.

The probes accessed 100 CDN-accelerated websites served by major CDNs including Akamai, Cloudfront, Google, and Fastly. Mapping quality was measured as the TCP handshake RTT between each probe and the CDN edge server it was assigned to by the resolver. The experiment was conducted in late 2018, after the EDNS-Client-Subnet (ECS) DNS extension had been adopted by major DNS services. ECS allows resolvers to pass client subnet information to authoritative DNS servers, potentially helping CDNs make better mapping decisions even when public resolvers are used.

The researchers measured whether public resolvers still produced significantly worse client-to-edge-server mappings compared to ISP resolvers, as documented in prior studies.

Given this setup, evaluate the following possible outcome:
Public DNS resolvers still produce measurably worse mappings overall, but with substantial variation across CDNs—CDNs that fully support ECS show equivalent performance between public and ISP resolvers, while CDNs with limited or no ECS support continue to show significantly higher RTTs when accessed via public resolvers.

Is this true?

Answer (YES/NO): NO